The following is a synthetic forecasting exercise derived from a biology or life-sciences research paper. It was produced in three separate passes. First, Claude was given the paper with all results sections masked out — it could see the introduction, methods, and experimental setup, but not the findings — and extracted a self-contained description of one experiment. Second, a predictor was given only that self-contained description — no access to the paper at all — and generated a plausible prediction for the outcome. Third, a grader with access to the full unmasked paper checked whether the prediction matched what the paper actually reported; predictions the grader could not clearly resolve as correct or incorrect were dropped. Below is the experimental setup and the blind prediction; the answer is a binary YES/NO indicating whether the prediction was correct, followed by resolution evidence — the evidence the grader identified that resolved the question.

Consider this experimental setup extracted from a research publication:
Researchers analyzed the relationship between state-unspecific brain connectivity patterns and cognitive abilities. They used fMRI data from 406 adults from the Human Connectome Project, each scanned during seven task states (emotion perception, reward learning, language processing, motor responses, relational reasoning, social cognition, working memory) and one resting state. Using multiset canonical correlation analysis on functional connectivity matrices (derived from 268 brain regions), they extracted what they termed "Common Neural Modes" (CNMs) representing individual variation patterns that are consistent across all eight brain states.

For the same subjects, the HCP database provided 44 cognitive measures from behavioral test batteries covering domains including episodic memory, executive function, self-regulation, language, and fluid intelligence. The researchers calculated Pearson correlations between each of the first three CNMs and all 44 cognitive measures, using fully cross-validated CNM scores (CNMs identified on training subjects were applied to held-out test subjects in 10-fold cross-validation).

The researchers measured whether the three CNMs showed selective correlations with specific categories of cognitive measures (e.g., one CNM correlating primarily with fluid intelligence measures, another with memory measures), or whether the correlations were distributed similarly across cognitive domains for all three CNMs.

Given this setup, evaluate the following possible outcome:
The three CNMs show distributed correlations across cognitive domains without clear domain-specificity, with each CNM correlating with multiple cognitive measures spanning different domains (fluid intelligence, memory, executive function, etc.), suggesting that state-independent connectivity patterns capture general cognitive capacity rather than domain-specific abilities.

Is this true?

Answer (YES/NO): NO